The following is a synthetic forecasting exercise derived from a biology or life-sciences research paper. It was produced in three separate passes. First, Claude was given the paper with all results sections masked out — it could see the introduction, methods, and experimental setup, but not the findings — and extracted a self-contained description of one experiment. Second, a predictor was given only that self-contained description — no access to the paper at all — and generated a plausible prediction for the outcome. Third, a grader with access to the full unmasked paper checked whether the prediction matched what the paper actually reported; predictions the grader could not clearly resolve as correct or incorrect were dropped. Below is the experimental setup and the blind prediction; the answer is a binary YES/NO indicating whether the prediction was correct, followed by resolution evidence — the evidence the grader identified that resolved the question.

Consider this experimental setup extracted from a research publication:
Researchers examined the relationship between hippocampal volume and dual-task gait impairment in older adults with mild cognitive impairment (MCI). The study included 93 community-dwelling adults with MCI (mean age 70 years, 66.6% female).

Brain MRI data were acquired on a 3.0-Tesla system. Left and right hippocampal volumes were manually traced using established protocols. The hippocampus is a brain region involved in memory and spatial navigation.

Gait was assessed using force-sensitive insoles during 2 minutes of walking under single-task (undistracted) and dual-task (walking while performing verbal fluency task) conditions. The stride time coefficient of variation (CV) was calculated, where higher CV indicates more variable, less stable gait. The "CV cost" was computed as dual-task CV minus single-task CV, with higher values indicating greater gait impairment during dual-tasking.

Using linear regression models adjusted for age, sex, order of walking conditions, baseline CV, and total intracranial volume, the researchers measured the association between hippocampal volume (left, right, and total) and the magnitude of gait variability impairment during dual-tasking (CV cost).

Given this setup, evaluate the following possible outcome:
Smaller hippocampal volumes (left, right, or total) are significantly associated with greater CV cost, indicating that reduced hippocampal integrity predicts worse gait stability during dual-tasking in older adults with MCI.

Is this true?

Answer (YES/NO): YES